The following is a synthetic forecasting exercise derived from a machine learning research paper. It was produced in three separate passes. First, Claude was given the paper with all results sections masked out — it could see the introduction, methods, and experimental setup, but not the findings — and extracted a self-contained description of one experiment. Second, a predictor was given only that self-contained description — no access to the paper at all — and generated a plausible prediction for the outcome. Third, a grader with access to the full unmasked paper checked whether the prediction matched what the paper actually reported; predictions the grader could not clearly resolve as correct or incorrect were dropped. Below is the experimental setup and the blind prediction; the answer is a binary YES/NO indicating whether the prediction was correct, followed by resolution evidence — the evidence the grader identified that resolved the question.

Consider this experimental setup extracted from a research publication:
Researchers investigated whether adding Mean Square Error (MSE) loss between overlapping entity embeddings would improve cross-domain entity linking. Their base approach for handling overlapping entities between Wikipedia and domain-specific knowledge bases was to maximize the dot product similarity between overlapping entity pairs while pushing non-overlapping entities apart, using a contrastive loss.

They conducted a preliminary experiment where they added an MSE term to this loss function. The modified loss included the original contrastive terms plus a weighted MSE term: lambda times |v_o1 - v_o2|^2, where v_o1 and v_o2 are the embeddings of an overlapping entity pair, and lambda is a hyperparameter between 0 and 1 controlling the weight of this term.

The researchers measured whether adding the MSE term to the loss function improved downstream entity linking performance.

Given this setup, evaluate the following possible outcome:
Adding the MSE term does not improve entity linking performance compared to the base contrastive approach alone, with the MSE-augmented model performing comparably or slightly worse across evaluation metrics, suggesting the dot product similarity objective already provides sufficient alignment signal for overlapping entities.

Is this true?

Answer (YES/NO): YES